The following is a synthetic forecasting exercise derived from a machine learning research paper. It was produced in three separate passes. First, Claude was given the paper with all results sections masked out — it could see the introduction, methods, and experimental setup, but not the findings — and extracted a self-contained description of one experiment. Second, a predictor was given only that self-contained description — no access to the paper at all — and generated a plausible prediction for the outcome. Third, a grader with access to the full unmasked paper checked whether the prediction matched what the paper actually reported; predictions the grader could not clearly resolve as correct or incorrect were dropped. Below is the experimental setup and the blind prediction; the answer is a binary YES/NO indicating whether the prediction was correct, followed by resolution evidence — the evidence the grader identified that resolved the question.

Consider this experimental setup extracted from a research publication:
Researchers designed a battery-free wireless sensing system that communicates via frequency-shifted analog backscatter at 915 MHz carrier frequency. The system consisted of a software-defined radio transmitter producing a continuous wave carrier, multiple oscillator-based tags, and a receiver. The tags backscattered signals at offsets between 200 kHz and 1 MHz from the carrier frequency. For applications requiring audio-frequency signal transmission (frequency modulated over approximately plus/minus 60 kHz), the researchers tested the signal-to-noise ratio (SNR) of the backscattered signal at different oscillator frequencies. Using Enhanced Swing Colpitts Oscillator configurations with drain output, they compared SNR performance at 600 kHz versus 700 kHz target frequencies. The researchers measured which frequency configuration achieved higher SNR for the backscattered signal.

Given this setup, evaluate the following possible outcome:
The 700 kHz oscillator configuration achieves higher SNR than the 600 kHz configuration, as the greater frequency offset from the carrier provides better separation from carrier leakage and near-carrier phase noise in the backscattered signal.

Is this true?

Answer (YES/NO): YES